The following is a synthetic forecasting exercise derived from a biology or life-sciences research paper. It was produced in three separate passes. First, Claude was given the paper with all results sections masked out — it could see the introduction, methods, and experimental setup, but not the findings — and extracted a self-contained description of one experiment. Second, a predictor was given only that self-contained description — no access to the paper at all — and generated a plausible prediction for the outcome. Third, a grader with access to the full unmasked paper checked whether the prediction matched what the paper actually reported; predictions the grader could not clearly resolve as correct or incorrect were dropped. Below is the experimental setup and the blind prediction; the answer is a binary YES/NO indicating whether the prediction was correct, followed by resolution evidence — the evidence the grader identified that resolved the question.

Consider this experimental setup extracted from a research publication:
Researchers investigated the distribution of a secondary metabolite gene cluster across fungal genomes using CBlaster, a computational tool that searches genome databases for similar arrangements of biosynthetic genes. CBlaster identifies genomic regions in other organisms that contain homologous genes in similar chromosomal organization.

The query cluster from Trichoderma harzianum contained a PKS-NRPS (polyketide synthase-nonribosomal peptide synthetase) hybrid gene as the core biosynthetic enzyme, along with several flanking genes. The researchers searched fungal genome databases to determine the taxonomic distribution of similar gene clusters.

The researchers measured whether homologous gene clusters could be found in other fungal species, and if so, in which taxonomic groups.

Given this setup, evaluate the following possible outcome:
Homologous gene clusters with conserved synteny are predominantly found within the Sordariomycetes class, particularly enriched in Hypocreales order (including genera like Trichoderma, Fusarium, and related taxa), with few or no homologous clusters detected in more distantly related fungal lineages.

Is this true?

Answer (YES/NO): NO